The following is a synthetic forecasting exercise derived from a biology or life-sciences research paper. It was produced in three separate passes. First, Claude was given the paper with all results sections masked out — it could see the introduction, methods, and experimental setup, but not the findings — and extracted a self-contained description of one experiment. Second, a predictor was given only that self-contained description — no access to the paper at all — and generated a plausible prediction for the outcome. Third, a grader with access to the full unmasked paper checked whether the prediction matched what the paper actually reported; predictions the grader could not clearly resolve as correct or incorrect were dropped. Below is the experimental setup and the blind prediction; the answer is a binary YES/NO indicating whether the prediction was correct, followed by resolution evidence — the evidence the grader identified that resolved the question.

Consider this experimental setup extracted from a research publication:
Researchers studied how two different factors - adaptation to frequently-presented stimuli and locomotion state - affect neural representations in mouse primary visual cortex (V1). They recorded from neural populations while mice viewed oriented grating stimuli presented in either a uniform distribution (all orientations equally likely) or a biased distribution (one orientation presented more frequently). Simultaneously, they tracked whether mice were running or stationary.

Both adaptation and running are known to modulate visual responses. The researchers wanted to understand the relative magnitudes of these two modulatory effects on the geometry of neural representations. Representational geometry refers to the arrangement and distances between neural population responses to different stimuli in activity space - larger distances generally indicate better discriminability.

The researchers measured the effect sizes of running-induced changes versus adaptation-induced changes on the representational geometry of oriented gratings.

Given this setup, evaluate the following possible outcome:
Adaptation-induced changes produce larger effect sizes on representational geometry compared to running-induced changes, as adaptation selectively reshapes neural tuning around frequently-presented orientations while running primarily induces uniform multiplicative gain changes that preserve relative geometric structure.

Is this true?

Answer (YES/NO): NO